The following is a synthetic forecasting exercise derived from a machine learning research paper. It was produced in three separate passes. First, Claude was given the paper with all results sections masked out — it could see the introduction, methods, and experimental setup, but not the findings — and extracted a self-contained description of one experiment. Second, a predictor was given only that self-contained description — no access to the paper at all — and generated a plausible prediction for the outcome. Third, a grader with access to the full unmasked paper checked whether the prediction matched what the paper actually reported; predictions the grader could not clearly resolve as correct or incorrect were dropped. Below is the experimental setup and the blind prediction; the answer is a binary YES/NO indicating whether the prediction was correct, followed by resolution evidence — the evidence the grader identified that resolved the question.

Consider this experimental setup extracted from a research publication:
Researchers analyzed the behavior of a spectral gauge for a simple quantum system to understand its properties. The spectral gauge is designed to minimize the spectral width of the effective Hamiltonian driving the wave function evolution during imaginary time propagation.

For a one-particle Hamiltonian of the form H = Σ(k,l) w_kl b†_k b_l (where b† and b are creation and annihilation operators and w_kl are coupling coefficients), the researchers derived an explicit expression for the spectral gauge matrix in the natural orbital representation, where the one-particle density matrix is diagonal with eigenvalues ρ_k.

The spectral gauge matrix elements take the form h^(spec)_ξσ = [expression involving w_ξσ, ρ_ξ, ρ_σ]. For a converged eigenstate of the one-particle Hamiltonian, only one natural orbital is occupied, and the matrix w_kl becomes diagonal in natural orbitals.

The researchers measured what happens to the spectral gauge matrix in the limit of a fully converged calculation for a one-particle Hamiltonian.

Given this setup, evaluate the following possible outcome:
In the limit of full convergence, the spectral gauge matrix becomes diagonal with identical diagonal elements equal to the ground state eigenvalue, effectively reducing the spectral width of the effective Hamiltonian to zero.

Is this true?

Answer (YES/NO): NO